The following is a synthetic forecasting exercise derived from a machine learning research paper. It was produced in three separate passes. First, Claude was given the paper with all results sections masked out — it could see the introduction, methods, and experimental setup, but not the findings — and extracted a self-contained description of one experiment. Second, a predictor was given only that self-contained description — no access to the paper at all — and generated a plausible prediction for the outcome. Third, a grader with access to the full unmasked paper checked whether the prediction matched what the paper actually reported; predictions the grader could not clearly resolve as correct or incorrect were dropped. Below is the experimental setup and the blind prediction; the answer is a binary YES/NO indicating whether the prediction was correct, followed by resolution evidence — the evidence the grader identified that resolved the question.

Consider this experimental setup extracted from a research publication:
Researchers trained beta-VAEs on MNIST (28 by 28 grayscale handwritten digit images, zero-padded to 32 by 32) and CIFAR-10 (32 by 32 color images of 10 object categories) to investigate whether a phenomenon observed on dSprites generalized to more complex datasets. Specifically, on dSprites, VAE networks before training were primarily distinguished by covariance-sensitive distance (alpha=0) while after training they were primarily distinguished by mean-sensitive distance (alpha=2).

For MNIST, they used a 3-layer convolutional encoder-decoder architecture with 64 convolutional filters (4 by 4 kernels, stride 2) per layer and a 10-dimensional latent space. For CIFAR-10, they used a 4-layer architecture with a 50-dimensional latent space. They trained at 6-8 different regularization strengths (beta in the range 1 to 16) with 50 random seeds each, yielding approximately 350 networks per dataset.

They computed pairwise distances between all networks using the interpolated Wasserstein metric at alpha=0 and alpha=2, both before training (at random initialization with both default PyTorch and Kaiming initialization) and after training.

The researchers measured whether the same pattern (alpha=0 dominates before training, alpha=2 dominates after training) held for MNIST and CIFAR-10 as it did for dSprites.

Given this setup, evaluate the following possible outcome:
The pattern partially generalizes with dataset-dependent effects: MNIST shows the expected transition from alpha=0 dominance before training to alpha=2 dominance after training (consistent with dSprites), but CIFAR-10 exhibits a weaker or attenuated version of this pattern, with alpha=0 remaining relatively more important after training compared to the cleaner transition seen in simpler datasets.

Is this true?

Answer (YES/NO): NO